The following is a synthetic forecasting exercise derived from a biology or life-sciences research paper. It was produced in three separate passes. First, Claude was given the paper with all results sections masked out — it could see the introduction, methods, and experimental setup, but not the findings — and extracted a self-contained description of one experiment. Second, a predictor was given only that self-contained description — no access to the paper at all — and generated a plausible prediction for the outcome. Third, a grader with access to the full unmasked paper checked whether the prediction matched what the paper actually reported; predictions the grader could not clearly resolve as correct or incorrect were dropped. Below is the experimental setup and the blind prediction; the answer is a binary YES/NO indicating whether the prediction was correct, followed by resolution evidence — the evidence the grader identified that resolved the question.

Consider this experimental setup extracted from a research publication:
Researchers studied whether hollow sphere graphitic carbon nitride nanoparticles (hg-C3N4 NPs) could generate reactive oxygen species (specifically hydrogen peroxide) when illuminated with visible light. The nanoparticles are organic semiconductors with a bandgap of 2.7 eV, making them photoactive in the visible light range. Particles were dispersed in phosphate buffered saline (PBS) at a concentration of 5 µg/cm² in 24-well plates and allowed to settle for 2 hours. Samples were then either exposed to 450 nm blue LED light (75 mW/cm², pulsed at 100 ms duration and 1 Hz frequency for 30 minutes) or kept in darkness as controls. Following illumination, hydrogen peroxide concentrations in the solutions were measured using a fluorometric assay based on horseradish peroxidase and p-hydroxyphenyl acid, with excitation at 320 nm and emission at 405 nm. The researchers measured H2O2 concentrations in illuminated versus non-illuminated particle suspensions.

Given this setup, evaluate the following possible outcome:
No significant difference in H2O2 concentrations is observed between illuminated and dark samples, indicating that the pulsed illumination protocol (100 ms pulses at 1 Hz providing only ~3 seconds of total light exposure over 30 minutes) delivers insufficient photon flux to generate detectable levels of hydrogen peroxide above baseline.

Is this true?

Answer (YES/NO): NO